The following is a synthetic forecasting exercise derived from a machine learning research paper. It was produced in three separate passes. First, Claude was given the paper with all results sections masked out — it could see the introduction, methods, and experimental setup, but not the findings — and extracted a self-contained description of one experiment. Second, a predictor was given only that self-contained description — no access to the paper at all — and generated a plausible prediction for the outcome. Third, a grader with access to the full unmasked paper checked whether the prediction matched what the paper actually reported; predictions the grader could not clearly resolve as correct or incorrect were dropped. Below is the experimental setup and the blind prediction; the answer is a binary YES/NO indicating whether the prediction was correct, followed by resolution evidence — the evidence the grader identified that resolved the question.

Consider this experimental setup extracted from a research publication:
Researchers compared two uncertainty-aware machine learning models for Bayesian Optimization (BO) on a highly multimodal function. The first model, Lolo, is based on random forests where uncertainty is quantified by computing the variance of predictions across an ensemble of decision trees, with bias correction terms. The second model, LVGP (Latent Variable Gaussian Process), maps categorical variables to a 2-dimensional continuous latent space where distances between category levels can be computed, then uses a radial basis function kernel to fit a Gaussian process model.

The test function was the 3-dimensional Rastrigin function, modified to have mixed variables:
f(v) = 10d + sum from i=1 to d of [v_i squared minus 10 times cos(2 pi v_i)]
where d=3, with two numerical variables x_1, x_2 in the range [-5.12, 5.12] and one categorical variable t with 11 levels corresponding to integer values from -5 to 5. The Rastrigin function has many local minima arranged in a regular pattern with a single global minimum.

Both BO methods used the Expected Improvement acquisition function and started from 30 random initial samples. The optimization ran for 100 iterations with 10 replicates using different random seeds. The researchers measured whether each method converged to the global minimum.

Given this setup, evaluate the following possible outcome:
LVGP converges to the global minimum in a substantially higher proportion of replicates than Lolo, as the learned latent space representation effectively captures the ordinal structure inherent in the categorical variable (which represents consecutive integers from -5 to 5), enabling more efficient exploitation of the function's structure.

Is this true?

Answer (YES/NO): NO